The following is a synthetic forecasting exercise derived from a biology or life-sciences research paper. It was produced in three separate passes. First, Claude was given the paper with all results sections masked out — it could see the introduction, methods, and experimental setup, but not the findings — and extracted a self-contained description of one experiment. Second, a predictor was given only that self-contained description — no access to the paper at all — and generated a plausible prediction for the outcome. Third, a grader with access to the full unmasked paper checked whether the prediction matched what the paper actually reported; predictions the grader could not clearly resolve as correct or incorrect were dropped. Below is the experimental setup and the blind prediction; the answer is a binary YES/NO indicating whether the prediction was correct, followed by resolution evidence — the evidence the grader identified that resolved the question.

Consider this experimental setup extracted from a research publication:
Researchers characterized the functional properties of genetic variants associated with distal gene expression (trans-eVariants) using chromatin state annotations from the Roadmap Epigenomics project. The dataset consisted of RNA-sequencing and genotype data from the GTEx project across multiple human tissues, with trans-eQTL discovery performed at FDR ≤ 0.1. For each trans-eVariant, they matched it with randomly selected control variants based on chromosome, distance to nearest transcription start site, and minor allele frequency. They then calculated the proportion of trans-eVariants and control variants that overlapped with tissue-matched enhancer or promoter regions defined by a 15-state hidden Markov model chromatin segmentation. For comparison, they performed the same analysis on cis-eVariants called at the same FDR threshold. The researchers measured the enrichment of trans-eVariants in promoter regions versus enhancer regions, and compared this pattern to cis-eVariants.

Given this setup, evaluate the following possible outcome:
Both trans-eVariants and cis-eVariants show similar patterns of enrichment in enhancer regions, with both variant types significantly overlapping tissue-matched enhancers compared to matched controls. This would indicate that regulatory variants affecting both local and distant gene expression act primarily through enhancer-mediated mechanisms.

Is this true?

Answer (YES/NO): NO